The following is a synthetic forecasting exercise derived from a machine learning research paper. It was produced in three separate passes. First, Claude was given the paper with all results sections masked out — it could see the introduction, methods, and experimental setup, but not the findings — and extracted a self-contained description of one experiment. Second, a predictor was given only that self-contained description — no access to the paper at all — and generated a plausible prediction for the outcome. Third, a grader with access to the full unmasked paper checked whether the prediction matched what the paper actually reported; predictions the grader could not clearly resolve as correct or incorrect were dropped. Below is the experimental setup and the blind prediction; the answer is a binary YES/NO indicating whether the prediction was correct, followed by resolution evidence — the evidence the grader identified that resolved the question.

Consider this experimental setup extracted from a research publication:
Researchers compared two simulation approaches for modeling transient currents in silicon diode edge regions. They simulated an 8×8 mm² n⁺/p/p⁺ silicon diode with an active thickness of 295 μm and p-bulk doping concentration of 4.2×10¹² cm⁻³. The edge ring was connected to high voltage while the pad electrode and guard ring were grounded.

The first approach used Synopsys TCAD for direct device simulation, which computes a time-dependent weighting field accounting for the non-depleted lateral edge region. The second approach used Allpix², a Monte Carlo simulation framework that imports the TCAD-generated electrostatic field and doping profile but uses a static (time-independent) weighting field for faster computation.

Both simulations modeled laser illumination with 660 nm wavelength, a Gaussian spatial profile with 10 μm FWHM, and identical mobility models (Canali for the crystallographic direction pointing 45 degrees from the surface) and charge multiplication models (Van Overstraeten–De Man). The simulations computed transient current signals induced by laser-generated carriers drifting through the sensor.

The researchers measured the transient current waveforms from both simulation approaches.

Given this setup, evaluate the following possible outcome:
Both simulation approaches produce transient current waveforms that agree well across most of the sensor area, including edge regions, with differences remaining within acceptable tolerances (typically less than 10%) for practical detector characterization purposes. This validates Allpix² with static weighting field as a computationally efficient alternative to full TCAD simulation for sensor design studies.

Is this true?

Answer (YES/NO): YES